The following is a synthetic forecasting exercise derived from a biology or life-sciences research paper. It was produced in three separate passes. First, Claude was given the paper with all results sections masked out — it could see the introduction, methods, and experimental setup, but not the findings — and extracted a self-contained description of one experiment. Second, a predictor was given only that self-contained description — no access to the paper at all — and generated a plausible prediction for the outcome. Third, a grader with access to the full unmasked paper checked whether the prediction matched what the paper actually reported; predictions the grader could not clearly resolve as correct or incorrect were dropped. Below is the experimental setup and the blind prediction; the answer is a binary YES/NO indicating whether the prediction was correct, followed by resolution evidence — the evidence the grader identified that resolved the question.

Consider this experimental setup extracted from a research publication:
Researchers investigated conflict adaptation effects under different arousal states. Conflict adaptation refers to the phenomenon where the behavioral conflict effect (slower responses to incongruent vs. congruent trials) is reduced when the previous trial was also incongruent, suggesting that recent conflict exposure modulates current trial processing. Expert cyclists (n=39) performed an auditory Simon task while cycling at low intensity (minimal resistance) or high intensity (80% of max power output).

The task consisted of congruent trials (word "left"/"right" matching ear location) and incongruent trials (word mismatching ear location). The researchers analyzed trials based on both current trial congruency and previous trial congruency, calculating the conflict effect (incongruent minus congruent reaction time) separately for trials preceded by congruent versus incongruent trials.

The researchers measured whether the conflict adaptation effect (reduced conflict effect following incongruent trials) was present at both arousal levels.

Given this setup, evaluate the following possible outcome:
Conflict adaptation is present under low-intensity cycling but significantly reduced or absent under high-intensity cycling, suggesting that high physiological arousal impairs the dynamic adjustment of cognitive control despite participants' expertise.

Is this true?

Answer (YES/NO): NO